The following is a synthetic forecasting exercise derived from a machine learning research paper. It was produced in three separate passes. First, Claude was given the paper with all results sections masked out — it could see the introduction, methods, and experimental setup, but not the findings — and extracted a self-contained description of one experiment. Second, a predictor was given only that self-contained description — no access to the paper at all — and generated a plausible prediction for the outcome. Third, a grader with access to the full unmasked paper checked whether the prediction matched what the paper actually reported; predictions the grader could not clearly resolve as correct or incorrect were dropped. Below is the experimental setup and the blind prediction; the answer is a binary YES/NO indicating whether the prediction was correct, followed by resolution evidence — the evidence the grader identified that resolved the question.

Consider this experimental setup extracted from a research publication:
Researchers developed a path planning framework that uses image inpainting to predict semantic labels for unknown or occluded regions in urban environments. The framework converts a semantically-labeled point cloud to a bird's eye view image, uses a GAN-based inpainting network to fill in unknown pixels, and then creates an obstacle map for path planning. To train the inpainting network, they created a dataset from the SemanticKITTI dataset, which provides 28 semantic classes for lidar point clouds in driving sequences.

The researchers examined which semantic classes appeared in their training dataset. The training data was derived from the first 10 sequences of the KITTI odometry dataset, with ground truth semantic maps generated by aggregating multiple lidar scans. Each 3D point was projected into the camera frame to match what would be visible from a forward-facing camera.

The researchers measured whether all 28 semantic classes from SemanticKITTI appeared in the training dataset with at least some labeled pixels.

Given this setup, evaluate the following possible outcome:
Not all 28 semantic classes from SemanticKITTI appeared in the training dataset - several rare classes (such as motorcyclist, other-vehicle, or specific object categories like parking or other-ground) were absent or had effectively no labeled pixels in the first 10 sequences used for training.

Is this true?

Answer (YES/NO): NO